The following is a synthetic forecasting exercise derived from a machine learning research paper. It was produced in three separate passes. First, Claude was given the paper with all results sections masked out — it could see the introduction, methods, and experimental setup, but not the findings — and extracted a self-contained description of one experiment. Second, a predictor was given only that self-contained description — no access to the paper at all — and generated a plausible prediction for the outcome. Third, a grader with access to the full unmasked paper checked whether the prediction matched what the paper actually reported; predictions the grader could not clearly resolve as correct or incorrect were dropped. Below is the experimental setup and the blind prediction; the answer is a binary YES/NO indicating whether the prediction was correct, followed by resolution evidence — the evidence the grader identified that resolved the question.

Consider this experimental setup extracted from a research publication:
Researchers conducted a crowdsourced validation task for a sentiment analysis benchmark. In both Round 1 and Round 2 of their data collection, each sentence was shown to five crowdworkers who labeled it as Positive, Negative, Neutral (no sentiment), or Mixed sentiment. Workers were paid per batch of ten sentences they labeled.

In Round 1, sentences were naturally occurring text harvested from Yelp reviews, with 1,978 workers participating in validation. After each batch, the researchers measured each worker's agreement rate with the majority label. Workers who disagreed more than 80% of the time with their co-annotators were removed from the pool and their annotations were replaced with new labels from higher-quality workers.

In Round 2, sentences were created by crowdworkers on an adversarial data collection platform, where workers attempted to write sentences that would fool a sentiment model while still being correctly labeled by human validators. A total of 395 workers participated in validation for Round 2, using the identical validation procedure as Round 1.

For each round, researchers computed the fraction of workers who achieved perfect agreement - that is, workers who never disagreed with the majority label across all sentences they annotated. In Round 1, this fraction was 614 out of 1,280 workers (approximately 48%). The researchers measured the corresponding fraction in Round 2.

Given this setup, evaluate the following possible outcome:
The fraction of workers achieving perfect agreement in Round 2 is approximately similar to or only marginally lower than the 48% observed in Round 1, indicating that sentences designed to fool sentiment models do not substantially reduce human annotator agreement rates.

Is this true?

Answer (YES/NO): YES